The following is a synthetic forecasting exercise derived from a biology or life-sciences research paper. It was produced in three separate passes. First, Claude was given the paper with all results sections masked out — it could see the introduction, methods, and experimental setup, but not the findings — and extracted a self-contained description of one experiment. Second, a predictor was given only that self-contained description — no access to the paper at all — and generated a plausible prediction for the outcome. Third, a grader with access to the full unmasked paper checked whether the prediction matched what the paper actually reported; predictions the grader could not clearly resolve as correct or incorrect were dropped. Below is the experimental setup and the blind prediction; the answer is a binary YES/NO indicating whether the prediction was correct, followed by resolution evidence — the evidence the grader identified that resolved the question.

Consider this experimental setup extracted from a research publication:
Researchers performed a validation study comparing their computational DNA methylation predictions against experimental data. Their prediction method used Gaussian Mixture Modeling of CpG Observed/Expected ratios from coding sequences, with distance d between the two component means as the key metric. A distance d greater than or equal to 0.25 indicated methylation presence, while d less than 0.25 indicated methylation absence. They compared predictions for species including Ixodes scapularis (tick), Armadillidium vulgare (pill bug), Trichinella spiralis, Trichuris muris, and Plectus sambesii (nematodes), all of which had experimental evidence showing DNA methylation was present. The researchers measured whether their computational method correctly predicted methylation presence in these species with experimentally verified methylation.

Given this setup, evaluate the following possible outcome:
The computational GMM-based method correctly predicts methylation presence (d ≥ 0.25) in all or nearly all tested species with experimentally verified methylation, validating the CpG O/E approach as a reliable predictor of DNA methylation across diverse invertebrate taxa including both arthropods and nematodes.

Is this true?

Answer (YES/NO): NO